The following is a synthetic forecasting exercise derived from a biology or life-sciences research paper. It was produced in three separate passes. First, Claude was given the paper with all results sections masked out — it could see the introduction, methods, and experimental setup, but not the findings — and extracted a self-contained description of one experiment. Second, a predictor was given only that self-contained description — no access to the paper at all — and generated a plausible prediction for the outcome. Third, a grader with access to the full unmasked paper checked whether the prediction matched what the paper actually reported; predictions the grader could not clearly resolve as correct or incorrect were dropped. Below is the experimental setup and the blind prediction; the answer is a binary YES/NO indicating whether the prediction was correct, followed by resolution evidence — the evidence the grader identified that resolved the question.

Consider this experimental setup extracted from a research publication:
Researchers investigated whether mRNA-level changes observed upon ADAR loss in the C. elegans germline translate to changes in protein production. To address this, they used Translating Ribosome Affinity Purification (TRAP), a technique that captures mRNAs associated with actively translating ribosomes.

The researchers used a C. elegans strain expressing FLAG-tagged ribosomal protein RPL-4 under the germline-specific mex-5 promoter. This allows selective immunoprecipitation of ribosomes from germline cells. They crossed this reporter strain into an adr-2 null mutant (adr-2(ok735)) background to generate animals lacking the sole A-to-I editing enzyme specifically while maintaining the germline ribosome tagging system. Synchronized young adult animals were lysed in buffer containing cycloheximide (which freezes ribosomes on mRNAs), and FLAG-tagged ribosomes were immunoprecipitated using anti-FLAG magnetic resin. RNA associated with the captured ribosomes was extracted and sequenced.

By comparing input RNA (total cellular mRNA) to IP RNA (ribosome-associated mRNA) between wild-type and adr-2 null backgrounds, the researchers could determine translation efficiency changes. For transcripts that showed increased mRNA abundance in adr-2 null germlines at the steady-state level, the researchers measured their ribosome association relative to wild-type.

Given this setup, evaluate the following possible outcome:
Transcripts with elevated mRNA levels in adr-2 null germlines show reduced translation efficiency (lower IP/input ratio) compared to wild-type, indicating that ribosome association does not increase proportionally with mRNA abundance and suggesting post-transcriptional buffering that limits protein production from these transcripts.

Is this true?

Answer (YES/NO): YES